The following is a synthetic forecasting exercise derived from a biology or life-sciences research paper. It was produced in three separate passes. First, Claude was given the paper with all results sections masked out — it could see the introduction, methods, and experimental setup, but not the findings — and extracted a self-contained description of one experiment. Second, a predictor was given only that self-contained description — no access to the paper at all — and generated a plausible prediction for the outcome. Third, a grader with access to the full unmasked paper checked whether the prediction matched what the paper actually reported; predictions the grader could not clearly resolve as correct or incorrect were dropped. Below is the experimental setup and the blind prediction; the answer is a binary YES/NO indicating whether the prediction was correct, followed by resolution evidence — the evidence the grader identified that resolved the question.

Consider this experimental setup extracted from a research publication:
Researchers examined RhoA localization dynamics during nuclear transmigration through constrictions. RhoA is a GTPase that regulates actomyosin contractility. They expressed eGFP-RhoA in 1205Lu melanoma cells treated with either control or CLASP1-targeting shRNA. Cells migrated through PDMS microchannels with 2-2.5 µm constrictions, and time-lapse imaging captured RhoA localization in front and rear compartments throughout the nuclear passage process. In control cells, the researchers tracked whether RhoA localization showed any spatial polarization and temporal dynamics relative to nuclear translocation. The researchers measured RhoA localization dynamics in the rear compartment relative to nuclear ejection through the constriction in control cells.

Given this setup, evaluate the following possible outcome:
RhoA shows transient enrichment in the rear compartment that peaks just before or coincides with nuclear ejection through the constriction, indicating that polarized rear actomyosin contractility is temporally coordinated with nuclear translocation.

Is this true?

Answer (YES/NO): YES